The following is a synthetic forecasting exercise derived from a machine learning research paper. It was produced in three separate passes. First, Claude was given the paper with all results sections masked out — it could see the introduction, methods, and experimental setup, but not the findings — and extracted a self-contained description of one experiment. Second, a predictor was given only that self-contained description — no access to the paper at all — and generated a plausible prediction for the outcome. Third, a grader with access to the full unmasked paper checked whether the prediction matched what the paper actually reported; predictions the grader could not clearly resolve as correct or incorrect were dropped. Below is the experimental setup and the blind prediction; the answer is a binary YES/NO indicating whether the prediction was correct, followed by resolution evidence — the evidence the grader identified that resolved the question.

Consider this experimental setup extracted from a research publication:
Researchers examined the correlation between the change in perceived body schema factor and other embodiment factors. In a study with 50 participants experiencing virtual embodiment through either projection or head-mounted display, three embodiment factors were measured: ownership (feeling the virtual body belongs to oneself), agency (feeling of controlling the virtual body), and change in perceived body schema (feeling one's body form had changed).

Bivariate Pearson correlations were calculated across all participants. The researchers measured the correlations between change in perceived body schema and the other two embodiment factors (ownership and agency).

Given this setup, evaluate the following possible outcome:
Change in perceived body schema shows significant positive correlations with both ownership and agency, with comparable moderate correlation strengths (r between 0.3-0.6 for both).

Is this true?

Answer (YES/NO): NO